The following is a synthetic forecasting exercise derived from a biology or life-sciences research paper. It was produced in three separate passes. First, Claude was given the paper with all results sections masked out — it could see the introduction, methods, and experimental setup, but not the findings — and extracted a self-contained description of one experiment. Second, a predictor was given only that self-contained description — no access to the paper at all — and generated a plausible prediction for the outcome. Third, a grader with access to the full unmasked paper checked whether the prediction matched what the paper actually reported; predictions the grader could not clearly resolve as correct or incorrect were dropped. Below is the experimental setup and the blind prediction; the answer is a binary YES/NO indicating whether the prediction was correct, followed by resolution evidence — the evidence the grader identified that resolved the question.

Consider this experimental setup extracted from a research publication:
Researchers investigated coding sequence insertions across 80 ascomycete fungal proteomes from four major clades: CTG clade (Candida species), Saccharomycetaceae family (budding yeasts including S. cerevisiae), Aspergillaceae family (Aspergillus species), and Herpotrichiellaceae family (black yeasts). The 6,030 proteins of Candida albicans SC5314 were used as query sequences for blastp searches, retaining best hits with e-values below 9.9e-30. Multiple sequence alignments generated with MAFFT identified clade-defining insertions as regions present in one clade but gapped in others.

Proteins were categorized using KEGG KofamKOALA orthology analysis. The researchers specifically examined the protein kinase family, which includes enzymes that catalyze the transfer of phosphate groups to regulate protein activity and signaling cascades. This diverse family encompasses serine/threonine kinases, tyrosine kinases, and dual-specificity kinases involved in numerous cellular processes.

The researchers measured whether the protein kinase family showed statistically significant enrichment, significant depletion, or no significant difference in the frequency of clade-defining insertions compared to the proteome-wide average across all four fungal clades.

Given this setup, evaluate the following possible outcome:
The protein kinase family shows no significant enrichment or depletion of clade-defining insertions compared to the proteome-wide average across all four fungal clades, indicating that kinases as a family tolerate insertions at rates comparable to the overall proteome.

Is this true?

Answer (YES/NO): NO